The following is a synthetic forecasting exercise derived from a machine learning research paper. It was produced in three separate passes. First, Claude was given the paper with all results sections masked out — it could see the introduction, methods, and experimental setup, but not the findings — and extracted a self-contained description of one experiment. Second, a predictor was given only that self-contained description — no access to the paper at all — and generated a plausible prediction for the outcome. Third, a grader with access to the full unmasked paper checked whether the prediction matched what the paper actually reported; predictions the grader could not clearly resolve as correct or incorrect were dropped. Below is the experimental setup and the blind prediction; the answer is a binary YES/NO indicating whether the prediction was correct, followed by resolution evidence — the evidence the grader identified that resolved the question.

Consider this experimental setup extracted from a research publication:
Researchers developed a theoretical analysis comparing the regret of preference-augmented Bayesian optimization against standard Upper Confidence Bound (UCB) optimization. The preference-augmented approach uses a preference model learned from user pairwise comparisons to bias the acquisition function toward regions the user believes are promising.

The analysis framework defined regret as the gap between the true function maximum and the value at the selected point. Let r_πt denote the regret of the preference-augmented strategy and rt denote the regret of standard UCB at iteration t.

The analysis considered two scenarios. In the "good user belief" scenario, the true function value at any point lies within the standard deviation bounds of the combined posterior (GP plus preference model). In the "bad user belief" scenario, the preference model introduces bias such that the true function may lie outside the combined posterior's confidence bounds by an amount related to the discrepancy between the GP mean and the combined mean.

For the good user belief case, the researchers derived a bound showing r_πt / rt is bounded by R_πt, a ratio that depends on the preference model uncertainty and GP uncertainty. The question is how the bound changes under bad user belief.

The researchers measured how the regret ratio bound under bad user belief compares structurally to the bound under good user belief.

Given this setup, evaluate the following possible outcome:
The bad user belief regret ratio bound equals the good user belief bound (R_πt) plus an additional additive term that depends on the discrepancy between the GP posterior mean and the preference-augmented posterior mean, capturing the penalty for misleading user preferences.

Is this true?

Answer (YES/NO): YES